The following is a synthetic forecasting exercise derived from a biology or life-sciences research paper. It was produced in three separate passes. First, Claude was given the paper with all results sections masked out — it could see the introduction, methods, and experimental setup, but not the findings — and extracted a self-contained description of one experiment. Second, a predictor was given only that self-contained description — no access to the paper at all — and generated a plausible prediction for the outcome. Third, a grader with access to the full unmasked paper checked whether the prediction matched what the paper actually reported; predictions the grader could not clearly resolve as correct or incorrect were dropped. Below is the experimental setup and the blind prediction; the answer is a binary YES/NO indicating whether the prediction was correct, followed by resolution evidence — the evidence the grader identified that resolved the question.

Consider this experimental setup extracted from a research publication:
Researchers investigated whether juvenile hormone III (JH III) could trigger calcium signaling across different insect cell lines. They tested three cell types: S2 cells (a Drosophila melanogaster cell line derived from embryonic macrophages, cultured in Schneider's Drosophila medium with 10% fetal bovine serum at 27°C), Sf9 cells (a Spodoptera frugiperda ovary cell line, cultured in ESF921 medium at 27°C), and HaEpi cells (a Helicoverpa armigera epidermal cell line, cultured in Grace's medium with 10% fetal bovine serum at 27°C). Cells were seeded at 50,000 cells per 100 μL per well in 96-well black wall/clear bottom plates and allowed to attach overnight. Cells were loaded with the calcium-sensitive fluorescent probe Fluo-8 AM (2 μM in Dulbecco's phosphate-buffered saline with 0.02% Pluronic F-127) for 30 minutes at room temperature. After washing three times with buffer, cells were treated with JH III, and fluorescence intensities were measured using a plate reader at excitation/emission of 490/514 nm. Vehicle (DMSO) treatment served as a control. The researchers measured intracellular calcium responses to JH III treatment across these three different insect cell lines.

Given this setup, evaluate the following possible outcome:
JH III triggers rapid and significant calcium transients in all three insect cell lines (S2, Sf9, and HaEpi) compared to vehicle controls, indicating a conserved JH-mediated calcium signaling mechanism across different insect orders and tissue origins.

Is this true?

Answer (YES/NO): YES